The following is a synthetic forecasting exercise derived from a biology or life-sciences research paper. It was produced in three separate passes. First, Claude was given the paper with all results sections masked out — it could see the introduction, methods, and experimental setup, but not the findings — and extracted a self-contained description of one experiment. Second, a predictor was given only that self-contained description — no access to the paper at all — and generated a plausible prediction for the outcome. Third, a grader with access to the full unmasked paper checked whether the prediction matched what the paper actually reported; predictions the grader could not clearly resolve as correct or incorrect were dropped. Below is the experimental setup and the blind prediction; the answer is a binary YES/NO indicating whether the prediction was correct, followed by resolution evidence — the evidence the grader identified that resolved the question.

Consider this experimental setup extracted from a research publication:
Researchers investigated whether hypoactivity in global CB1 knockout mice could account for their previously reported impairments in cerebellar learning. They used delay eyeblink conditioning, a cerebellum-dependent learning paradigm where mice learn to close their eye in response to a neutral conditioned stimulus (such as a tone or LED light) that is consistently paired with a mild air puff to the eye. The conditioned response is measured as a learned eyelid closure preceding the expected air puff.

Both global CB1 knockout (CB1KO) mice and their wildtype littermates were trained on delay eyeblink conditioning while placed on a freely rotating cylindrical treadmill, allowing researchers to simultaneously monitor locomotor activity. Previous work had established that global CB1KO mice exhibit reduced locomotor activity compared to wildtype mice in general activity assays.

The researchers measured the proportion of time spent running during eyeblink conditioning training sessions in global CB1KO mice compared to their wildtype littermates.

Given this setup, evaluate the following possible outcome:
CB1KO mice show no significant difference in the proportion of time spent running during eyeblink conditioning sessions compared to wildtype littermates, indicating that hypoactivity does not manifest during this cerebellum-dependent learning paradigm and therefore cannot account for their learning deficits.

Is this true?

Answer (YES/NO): NO